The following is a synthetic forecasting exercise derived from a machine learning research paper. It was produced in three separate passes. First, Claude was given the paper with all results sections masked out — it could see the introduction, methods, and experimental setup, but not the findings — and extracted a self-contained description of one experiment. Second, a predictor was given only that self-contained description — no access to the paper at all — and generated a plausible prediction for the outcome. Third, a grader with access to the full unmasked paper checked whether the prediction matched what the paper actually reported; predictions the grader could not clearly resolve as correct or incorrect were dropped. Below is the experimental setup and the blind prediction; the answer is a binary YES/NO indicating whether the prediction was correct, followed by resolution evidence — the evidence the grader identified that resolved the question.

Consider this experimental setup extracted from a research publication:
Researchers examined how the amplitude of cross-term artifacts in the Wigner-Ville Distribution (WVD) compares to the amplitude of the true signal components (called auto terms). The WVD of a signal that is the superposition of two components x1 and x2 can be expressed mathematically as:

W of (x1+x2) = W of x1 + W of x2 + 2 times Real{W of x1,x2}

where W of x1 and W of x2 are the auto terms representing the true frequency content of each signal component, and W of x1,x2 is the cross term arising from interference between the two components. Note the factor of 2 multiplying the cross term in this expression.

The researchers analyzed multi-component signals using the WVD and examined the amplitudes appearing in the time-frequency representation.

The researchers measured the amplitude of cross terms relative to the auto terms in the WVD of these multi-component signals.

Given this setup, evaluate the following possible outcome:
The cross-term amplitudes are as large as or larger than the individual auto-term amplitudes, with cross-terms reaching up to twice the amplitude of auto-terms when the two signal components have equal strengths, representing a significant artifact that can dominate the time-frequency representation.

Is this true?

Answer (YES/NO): YES